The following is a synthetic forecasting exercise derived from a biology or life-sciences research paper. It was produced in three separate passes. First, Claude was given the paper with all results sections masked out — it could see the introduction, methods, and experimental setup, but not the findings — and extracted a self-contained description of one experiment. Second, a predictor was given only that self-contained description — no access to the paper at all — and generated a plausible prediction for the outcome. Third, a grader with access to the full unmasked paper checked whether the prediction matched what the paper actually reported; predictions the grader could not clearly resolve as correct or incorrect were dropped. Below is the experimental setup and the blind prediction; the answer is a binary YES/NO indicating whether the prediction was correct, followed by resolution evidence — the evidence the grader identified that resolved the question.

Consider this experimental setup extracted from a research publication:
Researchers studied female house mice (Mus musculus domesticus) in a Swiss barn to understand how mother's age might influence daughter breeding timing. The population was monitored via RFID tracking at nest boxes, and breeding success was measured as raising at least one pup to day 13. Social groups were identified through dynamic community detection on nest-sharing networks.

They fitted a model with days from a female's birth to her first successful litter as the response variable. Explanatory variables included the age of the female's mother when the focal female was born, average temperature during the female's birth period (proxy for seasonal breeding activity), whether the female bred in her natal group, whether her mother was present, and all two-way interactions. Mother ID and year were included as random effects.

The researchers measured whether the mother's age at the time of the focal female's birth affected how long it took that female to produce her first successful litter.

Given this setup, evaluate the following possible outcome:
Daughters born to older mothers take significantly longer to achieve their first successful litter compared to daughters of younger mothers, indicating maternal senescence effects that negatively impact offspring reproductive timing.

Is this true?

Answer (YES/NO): NO